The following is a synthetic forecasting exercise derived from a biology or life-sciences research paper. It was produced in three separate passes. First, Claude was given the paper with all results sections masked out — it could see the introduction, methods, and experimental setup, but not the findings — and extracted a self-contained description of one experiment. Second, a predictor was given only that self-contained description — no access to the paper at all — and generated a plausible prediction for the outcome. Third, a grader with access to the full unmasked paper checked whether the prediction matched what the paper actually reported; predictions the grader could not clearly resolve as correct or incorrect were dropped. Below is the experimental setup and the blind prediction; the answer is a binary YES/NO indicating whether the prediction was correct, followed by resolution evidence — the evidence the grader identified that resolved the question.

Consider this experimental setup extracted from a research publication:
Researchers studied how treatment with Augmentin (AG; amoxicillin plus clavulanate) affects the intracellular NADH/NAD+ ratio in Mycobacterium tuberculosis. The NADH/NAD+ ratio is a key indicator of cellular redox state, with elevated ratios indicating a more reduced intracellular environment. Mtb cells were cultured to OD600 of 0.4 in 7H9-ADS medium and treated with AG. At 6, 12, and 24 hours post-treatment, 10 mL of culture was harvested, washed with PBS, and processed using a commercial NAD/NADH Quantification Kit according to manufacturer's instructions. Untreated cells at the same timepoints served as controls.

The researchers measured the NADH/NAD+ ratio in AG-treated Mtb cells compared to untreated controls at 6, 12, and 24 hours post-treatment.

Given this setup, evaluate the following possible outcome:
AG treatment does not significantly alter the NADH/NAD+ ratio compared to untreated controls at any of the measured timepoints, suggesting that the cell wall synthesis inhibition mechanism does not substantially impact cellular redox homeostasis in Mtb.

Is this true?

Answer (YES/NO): NO